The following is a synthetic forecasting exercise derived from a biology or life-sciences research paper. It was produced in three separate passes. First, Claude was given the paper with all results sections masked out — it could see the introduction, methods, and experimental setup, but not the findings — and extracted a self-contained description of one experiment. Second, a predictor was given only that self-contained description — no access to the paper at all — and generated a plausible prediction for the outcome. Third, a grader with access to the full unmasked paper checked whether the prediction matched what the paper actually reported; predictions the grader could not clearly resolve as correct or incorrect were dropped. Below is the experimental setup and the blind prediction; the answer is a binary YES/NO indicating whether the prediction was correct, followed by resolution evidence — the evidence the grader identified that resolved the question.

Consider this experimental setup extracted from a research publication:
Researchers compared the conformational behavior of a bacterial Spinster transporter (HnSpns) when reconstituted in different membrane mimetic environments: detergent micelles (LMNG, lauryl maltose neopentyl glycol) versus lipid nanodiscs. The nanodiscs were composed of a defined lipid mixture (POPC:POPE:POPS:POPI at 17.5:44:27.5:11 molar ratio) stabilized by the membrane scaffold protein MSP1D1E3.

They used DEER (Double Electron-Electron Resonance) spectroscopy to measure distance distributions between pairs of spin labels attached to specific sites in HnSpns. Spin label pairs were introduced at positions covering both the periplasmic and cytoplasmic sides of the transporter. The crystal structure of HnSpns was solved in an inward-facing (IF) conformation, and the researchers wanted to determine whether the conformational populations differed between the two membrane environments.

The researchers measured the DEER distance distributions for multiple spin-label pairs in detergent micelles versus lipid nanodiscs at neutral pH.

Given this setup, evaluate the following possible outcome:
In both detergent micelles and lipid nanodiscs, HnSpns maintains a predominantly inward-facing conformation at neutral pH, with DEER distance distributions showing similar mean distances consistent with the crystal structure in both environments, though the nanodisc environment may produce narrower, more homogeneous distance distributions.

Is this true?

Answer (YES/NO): NO